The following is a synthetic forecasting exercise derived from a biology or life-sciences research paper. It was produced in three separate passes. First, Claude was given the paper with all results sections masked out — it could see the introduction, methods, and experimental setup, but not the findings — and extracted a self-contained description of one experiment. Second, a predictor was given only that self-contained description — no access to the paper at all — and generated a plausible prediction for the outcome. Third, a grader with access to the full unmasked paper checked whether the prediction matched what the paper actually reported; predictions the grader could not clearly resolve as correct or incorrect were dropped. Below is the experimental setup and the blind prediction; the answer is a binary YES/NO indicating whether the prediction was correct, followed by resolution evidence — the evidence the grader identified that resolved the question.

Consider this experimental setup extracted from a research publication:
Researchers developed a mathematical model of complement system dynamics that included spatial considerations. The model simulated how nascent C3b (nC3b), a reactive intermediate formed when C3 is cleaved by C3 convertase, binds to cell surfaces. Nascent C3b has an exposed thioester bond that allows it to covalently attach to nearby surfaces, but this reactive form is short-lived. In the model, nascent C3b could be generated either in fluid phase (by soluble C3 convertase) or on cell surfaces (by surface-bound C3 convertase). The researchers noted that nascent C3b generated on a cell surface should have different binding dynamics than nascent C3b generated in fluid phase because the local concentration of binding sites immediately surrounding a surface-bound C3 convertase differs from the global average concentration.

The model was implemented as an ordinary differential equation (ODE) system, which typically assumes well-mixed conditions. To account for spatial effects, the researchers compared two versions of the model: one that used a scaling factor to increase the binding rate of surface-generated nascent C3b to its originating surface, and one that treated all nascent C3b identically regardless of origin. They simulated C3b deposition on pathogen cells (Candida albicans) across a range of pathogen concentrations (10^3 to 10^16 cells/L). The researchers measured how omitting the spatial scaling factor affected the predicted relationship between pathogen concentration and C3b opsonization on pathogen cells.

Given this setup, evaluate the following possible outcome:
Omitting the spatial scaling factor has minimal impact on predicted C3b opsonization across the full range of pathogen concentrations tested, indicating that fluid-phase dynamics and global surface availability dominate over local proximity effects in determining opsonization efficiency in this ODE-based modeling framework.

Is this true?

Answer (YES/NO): NO